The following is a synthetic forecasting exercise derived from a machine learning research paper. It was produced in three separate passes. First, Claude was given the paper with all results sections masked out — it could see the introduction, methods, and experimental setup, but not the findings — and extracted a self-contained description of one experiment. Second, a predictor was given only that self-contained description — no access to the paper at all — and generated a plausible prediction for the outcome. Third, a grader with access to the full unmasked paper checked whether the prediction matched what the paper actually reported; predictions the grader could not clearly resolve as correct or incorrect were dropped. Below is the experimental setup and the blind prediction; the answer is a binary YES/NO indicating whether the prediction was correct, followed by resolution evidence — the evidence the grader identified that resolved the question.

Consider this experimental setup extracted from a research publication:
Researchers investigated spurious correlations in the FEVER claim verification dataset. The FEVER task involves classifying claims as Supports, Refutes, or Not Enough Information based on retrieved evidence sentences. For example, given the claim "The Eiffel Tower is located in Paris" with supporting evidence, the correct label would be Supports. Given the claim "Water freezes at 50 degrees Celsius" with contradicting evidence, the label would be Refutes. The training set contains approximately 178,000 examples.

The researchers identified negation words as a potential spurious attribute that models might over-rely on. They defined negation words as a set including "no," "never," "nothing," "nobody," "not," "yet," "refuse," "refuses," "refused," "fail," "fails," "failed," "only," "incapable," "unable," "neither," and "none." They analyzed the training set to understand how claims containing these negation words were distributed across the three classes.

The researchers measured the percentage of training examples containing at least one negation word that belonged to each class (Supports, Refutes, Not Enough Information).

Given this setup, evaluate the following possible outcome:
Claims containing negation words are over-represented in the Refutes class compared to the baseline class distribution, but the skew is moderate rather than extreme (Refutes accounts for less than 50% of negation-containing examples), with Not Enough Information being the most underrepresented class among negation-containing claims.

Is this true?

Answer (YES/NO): NO